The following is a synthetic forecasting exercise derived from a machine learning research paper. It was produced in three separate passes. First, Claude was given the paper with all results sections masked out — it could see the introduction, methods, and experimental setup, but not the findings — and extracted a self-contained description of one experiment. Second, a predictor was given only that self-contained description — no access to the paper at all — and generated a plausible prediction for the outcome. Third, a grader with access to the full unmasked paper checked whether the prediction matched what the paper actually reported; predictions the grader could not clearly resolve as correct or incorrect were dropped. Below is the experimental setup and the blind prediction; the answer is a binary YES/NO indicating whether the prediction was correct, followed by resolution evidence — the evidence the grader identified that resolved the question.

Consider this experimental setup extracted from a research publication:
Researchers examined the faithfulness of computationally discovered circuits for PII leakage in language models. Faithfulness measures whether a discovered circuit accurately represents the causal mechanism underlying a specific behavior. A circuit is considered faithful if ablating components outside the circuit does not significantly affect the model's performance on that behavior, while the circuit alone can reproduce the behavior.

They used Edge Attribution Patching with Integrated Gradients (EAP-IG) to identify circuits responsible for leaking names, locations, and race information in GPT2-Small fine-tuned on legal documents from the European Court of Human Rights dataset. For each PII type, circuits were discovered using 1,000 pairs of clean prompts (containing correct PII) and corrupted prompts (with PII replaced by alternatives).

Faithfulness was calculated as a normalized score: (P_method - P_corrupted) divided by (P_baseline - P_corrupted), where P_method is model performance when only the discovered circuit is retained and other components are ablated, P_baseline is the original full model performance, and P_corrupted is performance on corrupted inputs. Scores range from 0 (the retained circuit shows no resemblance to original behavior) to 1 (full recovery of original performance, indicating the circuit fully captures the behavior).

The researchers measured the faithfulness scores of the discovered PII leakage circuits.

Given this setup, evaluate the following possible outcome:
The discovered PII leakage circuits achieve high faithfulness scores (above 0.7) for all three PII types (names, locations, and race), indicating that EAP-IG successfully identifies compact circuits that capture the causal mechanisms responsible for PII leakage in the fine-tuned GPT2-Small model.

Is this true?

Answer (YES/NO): YES